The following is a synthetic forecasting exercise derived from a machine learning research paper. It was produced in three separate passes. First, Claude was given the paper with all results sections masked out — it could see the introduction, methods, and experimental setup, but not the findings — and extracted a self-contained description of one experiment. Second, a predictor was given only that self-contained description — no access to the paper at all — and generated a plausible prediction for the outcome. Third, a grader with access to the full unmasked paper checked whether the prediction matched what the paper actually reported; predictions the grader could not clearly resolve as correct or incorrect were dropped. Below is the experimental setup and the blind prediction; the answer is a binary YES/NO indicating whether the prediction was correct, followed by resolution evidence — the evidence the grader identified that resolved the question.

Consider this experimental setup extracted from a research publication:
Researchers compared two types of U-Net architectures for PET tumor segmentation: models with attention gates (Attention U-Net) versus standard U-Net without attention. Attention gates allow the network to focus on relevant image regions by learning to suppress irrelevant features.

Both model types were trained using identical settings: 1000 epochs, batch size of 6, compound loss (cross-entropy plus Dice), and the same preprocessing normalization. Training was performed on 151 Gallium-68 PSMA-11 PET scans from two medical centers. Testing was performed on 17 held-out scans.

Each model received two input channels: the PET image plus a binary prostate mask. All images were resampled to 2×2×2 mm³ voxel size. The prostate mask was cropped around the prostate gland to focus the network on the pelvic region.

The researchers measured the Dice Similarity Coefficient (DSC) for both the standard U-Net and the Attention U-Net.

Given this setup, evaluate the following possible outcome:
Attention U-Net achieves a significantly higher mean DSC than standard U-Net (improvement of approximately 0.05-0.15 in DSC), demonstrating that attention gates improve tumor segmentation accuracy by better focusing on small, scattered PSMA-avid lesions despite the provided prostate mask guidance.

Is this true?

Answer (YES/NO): NO